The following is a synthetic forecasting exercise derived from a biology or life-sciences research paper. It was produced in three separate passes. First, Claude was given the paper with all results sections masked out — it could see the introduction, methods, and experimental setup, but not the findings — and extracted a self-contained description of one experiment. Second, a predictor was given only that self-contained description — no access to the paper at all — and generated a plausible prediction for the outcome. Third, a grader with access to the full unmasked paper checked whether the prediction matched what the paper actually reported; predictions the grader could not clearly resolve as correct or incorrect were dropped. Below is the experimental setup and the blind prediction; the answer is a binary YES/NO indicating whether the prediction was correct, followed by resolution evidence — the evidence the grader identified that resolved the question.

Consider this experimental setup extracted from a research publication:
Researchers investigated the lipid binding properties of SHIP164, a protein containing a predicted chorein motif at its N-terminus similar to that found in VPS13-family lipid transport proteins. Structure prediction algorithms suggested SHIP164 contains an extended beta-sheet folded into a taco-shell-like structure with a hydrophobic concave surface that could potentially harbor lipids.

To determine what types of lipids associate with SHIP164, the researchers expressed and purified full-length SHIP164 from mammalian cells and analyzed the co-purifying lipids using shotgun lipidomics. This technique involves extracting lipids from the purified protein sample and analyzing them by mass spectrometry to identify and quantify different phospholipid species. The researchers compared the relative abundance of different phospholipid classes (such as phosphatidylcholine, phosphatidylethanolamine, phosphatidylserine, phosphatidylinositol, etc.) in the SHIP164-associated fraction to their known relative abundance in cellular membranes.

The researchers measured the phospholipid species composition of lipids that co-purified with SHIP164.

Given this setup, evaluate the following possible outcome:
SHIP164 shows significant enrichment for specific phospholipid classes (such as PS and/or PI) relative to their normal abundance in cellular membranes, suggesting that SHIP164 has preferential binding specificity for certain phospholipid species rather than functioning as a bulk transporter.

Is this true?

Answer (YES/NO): NO